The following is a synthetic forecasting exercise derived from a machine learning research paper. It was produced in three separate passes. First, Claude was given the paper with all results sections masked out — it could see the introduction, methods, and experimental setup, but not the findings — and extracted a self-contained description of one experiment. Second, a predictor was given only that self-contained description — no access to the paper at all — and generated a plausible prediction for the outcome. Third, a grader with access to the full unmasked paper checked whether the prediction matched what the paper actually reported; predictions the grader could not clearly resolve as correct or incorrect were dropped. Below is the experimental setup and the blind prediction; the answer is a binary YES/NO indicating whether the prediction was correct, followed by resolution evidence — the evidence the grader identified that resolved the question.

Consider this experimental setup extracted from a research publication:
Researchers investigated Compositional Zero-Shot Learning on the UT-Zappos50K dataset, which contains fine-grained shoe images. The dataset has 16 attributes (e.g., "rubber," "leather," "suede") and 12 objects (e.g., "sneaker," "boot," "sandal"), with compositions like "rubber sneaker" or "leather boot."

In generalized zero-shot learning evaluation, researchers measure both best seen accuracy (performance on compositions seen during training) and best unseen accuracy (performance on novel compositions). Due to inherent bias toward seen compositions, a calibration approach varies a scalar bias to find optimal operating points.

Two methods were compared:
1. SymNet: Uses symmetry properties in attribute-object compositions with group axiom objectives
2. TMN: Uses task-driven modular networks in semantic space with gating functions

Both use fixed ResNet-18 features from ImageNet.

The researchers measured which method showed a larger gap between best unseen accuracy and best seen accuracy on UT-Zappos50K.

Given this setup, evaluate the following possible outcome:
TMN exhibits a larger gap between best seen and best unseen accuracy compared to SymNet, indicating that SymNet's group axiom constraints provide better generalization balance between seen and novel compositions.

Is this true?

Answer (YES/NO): NO